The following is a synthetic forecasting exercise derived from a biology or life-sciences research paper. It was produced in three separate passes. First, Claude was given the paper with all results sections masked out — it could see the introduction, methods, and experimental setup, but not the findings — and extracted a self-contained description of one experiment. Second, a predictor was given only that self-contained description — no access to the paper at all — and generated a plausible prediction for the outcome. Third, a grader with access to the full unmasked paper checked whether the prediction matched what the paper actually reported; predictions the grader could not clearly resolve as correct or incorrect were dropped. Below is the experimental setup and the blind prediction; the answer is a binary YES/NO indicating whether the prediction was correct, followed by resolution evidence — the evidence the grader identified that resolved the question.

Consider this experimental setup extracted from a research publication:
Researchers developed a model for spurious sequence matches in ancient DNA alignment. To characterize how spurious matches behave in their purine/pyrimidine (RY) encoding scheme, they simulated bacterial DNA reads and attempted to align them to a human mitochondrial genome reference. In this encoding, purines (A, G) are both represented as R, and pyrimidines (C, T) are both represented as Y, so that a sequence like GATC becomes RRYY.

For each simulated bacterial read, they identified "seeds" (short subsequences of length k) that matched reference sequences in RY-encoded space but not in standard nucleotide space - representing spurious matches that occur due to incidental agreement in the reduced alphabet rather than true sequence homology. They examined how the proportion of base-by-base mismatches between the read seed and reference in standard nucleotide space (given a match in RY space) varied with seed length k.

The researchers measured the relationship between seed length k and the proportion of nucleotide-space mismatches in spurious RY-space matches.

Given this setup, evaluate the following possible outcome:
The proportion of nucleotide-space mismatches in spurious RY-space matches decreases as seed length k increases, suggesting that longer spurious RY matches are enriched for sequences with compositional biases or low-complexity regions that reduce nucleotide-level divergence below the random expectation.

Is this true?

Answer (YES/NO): YES